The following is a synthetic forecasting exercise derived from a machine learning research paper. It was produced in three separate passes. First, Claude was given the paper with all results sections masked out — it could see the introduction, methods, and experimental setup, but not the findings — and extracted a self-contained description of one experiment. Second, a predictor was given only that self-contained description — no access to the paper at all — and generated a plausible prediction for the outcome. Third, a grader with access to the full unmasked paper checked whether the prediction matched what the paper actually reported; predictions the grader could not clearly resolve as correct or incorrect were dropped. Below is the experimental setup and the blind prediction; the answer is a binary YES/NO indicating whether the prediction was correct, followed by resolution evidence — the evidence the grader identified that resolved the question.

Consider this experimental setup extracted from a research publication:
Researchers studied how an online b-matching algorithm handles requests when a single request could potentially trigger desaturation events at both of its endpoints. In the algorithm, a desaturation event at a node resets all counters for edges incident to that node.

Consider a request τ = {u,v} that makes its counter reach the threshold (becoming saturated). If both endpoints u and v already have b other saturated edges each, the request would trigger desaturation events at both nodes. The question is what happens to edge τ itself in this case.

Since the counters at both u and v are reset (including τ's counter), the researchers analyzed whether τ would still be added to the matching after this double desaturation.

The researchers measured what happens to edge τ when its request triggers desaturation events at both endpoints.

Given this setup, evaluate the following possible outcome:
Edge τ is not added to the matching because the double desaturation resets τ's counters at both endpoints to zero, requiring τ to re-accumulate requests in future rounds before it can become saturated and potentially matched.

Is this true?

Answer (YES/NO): YES